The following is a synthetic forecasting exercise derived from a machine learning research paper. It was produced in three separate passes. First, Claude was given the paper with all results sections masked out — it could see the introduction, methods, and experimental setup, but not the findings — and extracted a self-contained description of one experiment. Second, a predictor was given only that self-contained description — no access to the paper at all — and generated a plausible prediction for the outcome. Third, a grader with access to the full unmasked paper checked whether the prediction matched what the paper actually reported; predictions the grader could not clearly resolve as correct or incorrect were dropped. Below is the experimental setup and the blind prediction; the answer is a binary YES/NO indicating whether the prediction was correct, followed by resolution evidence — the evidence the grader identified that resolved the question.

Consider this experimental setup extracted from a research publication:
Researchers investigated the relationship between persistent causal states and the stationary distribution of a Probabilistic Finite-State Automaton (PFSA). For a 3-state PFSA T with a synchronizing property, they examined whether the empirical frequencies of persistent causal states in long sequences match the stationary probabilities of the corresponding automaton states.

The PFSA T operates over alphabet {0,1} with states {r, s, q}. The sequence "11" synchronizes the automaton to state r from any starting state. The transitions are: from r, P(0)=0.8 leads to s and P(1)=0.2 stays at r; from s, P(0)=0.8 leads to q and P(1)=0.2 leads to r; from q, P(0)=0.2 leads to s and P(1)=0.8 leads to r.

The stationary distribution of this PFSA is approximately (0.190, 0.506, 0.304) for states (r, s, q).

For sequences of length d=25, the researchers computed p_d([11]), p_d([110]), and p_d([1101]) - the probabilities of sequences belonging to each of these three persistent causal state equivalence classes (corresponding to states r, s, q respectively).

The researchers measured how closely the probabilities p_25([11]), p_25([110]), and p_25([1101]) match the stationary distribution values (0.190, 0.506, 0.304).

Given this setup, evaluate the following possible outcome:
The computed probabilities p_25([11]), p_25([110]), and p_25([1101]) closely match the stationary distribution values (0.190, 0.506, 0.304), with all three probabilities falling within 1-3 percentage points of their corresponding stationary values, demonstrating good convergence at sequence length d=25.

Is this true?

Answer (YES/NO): NO